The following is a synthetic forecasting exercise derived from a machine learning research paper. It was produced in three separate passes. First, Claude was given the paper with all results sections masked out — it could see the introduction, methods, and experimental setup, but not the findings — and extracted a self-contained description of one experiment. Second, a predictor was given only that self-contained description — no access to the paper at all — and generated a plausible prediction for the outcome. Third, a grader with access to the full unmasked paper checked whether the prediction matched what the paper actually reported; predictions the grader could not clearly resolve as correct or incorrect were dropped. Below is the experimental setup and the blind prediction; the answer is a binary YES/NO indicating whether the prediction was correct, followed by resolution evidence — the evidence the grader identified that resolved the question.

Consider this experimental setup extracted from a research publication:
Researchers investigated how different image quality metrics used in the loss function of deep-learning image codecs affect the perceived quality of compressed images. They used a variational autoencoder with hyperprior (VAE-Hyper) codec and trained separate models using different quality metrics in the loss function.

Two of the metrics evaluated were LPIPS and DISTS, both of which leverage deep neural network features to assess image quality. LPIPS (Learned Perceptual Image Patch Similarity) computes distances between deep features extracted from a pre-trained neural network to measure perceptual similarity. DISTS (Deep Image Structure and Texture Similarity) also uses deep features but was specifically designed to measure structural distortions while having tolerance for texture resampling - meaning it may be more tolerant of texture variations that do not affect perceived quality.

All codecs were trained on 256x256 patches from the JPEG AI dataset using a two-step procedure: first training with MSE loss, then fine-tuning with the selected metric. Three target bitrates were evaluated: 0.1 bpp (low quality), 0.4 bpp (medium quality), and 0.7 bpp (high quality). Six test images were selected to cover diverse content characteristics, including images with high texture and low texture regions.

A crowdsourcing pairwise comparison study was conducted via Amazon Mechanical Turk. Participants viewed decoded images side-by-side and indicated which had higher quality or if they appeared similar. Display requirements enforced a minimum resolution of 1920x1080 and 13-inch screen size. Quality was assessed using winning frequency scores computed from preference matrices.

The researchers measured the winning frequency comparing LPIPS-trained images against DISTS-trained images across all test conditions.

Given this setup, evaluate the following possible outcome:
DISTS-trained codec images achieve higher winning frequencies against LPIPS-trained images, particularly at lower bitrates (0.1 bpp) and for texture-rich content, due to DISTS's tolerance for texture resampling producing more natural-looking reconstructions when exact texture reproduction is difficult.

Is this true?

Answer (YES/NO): NO